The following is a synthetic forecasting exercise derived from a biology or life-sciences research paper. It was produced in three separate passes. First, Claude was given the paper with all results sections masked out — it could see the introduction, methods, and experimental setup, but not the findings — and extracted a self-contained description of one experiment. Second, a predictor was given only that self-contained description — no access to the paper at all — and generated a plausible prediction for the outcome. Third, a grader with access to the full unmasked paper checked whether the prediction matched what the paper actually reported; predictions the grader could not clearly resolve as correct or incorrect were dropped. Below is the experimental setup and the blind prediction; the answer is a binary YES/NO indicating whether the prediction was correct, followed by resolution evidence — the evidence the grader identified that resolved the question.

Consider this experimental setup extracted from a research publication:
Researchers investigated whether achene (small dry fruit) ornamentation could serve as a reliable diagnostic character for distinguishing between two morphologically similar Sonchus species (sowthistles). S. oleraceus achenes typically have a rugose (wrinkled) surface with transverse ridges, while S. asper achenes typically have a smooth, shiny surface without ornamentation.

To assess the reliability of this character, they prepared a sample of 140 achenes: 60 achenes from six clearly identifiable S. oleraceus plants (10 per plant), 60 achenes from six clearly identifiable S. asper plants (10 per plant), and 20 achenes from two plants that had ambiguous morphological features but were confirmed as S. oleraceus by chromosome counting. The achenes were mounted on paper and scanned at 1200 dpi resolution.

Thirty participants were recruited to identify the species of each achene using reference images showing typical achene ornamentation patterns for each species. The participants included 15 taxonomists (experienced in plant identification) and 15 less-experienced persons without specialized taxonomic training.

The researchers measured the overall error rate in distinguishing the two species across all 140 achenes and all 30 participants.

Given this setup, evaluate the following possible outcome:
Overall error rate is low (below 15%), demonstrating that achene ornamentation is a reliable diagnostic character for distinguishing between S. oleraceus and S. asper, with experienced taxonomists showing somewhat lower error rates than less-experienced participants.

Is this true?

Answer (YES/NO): YES